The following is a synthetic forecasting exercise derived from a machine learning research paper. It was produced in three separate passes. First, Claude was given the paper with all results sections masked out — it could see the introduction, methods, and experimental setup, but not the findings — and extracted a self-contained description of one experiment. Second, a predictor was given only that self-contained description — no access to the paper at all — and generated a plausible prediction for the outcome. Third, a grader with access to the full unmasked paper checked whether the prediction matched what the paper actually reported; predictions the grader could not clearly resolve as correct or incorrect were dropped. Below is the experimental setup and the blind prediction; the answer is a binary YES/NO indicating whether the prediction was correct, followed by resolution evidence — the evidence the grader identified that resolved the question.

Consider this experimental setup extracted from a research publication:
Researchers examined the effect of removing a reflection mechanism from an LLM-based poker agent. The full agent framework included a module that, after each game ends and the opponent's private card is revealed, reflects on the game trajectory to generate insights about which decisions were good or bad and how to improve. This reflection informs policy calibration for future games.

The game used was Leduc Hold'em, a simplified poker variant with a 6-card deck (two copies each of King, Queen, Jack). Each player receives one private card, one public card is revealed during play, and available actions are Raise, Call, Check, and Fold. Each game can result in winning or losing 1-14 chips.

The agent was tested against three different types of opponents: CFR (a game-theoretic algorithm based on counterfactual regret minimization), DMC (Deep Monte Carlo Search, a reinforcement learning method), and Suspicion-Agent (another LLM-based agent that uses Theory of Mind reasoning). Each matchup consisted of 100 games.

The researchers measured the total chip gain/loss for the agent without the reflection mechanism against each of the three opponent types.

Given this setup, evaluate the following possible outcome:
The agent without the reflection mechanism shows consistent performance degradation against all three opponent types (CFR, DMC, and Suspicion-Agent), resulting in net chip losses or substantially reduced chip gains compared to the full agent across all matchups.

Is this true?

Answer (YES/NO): YES